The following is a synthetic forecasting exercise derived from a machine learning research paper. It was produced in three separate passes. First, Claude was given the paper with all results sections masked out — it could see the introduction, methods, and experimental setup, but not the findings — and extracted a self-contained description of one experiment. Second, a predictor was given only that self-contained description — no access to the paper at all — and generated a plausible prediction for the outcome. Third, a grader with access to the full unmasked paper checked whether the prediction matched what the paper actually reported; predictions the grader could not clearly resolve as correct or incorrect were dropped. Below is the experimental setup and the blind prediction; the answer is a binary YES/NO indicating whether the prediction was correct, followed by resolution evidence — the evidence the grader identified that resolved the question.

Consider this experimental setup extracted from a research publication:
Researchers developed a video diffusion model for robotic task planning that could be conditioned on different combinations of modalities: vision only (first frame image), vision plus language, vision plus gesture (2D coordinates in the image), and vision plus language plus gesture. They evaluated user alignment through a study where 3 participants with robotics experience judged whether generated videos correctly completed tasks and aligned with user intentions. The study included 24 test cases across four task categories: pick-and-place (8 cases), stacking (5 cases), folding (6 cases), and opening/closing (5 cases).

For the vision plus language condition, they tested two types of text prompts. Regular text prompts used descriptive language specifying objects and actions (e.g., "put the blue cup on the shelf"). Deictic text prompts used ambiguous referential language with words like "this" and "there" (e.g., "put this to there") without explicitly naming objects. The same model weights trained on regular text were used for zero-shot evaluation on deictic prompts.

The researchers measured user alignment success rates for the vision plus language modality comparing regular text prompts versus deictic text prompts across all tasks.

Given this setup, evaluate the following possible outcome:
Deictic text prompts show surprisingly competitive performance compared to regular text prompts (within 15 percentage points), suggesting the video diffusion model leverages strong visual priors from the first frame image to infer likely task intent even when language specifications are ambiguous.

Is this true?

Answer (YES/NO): NO